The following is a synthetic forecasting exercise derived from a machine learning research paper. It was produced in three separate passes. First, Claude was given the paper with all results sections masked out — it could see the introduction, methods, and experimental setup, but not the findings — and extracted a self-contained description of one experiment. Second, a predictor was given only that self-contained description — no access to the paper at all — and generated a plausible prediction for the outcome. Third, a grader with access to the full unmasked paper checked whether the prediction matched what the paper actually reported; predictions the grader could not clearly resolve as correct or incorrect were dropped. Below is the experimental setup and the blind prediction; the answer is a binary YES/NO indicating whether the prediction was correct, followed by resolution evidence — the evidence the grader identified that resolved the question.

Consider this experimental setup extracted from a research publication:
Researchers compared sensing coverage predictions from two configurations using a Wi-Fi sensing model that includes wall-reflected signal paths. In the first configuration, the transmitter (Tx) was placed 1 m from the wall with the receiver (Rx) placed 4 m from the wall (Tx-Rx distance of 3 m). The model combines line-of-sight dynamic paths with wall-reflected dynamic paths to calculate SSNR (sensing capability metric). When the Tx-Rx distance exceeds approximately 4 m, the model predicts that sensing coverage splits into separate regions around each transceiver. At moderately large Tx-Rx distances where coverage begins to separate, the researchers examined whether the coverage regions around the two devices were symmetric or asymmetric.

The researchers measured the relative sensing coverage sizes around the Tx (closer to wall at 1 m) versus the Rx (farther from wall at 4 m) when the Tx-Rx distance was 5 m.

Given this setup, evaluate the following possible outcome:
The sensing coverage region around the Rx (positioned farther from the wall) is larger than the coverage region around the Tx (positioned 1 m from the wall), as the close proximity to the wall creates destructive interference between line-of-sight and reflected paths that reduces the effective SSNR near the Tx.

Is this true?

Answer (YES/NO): NO